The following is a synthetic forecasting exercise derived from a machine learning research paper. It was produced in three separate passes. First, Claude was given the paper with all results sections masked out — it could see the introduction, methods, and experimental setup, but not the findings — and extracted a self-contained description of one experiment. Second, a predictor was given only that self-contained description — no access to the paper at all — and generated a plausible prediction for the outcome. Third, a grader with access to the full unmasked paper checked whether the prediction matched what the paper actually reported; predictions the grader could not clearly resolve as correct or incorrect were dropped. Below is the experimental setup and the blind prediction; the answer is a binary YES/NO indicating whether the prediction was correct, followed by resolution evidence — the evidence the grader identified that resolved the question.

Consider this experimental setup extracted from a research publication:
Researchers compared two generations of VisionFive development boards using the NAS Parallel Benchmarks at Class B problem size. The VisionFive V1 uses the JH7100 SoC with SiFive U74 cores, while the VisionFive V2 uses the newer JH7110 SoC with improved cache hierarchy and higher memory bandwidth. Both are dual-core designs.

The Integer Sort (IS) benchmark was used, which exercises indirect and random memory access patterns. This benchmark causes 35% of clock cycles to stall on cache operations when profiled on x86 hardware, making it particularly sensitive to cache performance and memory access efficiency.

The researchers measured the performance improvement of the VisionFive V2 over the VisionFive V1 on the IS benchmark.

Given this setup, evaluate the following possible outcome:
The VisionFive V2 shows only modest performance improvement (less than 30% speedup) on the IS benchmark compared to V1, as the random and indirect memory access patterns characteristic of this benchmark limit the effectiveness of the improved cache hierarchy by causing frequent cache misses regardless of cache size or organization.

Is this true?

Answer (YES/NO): NO